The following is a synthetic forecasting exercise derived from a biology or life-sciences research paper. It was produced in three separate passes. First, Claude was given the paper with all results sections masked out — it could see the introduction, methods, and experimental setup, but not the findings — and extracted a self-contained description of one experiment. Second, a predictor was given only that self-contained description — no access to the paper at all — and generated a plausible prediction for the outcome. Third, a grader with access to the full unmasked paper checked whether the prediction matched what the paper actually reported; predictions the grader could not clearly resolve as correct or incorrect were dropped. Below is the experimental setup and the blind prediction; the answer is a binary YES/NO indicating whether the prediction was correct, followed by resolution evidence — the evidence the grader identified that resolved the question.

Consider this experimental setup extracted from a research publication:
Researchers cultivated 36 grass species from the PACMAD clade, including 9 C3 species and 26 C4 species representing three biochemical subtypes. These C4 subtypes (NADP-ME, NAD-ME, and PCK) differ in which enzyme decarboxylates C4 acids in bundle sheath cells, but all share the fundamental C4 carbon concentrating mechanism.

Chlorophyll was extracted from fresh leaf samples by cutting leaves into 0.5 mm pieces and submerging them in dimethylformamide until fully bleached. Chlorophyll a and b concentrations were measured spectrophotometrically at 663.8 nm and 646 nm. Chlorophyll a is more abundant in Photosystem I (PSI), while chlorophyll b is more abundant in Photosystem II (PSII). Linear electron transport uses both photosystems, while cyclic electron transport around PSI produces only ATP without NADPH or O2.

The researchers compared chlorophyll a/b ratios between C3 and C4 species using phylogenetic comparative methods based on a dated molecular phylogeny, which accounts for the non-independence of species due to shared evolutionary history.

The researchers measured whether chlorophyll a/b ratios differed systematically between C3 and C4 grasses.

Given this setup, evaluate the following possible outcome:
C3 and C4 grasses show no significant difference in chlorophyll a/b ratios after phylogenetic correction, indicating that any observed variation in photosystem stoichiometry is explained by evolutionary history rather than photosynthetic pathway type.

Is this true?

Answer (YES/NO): NO